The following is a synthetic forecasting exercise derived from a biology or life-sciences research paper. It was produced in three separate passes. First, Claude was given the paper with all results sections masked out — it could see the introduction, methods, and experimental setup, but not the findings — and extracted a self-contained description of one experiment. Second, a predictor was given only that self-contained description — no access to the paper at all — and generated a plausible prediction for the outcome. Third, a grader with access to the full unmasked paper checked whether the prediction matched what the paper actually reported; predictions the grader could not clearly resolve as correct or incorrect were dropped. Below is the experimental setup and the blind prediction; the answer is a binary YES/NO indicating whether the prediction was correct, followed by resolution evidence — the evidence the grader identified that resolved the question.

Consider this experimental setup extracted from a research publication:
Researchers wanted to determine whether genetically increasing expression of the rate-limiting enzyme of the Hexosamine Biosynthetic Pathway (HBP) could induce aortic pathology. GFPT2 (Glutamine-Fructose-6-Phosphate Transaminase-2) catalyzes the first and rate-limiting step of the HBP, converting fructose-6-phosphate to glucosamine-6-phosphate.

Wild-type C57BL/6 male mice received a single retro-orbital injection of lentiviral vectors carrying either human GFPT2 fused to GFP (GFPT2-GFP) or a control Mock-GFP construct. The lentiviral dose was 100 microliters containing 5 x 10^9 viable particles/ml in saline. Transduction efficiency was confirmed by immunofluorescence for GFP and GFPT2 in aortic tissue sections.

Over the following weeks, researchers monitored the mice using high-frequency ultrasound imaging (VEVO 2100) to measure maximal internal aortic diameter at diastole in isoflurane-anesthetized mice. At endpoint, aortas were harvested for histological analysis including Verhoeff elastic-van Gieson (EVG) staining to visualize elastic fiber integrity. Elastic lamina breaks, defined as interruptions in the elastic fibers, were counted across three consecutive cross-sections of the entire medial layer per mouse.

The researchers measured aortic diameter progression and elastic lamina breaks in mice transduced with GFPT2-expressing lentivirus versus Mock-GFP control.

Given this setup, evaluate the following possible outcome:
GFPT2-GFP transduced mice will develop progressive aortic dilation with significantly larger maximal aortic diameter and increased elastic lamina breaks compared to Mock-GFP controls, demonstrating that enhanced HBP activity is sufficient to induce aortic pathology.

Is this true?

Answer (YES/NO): YES